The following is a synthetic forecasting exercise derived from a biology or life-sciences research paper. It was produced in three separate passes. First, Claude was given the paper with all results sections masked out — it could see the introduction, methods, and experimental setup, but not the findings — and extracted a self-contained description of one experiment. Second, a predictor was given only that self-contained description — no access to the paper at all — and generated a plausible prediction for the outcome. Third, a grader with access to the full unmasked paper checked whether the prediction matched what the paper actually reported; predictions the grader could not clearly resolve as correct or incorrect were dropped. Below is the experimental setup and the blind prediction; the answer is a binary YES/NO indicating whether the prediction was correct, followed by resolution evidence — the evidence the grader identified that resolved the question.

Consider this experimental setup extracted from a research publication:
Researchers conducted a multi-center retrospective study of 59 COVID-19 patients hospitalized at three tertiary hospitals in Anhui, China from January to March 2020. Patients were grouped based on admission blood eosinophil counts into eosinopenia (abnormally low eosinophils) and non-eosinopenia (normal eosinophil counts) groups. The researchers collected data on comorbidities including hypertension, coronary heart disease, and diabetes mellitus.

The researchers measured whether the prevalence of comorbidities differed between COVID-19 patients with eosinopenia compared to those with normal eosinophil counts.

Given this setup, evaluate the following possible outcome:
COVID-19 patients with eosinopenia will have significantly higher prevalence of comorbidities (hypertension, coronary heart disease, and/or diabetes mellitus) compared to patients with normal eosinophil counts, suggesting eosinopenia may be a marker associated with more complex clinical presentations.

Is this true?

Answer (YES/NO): NO